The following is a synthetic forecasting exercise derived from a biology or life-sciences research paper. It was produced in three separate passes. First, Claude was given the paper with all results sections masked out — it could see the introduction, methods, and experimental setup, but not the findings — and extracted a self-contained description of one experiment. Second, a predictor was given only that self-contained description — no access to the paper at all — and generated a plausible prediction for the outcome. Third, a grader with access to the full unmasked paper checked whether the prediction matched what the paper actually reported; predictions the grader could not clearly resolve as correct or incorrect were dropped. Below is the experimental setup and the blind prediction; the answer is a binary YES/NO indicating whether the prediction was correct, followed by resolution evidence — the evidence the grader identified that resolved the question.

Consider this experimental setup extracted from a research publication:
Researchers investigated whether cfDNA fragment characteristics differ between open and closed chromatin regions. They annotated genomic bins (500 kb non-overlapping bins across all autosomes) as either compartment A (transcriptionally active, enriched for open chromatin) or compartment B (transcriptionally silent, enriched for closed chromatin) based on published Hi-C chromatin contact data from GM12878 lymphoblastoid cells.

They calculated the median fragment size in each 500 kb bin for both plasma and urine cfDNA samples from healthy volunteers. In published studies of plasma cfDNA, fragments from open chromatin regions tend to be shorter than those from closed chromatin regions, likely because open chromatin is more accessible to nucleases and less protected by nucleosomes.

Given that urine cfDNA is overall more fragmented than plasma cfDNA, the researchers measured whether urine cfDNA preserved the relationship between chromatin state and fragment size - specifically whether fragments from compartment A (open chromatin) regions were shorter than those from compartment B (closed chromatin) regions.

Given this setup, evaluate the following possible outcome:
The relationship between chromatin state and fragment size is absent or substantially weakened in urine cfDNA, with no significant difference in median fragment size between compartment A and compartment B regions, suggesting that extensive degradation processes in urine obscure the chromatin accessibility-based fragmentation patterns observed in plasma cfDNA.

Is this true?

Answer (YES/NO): NO